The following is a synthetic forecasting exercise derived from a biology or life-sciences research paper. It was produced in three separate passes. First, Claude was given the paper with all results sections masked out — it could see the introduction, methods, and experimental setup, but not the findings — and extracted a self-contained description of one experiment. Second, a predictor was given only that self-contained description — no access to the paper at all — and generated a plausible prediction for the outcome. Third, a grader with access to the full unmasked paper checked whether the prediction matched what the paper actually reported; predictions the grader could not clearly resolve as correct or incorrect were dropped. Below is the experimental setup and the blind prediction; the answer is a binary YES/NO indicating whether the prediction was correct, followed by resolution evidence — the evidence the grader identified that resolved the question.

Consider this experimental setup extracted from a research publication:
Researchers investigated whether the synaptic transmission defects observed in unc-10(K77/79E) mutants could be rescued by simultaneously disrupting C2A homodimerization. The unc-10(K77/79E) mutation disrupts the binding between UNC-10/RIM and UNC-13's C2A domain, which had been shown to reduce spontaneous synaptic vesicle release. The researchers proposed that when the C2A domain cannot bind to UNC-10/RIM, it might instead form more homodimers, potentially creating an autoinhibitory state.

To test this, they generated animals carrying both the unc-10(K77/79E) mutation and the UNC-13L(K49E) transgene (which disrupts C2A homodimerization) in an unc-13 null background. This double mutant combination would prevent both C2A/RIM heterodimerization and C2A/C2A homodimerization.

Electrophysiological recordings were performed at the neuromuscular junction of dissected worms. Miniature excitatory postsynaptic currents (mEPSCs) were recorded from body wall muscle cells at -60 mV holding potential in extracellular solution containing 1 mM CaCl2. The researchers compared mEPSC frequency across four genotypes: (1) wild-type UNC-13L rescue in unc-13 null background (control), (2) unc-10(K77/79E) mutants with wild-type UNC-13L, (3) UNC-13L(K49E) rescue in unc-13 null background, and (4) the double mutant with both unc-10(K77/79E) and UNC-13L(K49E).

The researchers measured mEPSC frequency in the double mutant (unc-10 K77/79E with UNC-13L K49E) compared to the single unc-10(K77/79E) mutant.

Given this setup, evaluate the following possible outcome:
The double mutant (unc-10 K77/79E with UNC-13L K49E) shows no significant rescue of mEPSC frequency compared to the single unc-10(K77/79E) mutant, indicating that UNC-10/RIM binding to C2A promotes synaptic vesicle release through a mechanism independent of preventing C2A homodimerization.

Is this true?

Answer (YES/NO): NO